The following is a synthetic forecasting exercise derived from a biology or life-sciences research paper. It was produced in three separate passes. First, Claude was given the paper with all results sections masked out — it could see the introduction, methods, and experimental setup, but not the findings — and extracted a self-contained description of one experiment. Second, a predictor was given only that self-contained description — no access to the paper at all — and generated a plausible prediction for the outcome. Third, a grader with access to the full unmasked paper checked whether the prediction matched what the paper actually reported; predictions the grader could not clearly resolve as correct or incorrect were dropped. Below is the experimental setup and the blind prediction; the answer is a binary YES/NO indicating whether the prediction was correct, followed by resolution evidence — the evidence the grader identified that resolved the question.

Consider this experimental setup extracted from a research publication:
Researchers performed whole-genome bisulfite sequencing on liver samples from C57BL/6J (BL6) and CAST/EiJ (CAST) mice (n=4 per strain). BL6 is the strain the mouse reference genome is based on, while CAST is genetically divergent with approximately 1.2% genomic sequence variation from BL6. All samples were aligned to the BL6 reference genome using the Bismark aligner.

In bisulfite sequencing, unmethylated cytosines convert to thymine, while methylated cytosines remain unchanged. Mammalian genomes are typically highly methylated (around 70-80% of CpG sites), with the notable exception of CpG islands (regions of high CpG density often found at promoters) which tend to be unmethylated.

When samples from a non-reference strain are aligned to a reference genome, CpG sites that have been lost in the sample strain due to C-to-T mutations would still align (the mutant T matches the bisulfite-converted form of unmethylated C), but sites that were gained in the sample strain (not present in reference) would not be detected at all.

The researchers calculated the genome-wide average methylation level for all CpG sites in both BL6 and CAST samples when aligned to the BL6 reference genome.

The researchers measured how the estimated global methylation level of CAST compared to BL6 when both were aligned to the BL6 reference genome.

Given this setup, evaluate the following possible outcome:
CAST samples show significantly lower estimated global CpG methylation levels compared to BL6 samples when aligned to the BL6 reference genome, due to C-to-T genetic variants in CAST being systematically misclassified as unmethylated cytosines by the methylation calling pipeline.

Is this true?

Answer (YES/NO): YES